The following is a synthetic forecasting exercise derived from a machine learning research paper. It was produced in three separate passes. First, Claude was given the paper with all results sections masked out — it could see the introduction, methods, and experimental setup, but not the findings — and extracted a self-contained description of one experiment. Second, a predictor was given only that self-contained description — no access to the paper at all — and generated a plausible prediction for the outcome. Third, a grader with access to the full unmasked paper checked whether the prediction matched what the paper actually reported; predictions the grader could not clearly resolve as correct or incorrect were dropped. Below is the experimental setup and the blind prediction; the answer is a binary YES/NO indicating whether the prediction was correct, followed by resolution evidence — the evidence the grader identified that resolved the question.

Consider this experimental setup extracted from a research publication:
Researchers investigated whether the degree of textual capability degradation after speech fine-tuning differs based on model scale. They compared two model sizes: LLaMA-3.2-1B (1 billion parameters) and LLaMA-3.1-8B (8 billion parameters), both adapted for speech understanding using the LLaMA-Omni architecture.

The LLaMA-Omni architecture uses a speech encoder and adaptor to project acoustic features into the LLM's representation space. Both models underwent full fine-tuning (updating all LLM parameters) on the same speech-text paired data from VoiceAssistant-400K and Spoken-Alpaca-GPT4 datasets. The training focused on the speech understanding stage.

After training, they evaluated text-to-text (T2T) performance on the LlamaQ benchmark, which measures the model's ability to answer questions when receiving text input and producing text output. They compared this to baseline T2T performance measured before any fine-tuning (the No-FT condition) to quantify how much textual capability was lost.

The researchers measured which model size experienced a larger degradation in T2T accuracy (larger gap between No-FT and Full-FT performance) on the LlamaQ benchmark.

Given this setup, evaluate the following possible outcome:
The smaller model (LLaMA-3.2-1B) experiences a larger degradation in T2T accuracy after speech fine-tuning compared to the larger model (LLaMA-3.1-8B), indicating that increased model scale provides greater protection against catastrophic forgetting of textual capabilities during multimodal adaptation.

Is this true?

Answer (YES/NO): NO